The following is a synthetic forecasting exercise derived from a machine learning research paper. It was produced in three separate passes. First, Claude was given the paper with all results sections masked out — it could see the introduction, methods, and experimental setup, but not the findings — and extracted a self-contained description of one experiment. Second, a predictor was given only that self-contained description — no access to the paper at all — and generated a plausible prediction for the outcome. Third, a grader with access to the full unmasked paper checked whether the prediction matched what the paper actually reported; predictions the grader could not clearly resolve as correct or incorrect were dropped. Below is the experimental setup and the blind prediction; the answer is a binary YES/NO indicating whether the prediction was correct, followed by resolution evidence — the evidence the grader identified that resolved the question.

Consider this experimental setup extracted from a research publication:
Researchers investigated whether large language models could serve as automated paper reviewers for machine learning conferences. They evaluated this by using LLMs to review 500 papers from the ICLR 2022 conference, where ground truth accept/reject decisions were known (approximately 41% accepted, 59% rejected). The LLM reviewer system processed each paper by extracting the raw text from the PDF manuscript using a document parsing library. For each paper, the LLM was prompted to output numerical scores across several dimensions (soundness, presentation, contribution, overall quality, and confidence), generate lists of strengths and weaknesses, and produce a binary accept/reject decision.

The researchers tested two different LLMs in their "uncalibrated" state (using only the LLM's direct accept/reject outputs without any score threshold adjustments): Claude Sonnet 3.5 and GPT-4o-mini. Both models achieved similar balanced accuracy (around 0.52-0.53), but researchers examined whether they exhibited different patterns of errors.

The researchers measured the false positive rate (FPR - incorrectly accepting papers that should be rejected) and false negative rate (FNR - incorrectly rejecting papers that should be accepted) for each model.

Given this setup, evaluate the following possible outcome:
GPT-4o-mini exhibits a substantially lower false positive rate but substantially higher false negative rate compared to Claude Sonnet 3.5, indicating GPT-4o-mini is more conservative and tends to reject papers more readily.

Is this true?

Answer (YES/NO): YES